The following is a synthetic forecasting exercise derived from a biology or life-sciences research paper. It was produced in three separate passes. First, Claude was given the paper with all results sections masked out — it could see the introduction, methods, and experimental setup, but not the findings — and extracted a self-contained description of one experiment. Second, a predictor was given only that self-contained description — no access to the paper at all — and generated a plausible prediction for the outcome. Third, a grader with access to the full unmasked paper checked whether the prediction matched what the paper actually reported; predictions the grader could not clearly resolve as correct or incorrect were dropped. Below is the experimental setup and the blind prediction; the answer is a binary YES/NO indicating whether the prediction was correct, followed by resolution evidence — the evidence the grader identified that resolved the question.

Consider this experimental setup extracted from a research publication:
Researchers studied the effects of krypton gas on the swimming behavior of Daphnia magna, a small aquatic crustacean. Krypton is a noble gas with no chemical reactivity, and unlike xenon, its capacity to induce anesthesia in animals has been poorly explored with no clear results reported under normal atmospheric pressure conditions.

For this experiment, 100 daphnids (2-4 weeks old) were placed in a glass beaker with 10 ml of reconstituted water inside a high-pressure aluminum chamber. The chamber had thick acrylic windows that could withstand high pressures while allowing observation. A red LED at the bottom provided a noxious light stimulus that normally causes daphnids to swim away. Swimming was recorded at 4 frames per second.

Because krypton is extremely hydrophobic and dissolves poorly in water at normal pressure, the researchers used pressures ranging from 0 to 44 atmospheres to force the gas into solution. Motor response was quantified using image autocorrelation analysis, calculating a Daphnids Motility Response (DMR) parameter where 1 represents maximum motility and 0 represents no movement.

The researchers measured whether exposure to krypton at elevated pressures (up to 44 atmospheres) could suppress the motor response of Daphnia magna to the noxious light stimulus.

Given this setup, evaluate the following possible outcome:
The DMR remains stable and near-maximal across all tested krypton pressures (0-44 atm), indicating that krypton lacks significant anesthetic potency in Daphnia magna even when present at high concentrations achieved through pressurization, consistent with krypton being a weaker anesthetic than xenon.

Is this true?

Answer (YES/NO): YES